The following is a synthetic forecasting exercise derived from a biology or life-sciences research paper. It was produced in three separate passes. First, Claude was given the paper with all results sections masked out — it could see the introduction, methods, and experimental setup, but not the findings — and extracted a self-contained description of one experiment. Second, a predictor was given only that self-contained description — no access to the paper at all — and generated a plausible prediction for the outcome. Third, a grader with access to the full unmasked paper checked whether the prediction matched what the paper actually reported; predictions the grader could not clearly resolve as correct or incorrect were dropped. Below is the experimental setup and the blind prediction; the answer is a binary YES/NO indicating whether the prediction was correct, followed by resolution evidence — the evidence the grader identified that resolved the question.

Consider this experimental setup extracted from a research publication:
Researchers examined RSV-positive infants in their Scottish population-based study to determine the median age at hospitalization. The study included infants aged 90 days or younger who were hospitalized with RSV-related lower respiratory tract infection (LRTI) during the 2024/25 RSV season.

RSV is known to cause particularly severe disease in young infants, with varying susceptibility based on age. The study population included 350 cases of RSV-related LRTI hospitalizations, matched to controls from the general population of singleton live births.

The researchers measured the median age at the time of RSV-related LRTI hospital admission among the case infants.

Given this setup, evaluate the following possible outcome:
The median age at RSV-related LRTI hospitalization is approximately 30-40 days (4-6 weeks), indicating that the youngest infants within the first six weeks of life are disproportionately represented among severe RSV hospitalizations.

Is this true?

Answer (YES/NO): NO